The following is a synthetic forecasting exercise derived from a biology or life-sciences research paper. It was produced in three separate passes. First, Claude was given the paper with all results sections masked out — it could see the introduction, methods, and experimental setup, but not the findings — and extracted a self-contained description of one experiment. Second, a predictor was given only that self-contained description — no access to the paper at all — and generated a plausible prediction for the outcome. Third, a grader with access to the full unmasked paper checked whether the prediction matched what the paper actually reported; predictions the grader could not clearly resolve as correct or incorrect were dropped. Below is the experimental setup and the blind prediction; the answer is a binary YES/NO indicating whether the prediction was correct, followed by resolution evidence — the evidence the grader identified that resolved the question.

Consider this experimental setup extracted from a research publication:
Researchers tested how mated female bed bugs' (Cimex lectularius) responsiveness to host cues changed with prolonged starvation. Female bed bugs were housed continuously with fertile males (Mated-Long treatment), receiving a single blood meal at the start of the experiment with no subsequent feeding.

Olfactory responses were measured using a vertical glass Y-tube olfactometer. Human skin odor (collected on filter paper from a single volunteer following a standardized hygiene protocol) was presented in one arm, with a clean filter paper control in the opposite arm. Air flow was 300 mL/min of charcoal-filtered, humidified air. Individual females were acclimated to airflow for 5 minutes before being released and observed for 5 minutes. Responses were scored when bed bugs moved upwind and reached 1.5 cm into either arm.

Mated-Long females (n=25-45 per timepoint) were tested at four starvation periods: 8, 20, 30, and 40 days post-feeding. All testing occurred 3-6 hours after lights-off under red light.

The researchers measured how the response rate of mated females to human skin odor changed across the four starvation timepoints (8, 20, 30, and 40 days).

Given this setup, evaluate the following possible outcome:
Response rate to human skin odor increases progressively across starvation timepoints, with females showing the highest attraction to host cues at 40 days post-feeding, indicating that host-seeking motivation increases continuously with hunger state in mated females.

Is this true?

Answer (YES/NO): NO